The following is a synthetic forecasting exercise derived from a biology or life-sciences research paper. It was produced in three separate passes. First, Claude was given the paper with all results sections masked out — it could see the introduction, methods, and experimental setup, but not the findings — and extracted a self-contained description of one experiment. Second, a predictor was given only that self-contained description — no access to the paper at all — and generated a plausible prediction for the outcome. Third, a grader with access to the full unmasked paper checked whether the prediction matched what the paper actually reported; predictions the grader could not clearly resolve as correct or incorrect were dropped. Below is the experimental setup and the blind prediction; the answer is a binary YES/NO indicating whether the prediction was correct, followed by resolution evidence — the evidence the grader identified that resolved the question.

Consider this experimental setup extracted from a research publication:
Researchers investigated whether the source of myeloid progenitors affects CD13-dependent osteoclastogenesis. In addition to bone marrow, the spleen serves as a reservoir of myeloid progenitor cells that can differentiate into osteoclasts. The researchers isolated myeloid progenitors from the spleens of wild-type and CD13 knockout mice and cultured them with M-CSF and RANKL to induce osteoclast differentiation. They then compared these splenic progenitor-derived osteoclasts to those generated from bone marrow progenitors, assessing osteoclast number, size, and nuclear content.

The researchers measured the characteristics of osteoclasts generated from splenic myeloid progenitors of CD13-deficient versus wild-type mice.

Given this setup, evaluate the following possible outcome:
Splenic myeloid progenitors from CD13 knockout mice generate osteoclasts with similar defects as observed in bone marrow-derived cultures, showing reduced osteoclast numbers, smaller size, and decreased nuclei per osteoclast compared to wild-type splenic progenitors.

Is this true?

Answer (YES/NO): NO